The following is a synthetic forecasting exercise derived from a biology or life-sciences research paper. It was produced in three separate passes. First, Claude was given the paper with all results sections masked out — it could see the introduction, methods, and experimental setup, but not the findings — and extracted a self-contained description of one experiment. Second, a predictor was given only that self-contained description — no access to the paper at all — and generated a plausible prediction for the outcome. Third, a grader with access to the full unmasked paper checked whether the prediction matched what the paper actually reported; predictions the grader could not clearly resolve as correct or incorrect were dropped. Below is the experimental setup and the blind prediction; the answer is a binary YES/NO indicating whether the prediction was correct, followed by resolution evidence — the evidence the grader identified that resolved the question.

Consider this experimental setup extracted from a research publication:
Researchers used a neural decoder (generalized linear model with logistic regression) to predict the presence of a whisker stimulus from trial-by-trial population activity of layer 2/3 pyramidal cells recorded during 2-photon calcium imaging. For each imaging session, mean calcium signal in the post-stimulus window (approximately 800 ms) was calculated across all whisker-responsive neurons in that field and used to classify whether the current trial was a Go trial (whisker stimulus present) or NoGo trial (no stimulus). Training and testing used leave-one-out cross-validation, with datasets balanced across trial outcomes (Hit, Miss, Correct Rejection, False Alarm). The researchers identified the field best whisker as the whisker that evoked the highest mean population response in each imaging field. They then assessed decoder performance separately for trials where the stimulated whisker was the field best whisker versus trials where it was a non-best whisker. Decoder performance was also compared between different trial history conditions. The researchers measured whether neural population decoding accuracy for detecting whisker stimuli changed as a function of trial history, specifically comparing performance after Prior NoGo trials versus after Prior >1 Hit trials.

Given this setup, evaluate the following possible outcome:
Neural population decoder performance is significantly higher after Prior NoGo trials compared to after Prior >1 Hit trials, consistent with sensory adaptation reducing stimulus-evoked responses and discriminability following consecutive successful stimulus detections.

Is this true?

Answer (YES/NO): NO